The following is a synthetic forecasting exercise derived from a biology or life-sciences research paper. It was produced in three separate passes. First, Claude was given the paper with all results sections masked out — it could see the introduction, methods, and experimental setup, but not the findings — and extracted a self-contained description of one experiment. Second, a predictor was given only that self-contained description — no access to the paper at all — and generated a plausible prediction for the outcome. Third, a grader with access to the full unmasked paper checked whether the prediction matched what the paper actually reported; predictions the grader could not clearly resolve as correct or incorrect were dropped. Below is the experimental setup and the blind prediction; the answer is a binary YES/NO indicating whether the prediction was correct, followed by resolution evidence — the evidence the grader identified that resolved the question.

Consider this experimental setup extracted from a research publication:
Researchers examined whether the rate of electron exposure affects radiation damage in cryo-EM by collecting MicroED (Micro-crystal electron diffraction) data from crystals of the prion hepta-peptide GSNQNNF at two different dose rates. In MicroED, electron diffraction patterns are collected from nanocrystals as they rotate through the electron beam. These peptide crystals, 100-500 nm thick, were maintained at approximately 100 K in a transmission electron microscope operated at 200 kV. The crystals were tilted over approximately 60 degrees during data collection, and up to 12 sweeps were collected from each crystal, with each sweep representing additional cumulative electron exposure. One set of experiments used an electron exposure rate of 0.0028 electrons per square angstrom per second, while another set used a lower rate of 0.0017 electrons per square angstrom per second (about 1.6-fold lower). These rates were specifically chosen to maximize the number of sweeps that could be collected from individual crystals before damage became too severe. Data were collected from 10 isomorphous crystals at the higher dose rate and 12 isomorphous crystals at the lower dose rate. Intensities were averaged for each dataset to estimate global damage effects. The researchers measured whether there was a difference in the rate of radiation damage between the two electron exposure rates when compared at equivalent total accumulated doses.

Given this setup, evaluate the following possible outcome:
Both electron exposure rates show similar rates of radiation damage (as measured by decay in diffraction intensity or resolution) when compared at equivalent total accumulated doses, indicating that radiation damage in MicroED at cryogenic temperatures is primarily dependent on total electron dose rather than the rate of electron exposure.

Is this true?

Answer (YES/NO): YES